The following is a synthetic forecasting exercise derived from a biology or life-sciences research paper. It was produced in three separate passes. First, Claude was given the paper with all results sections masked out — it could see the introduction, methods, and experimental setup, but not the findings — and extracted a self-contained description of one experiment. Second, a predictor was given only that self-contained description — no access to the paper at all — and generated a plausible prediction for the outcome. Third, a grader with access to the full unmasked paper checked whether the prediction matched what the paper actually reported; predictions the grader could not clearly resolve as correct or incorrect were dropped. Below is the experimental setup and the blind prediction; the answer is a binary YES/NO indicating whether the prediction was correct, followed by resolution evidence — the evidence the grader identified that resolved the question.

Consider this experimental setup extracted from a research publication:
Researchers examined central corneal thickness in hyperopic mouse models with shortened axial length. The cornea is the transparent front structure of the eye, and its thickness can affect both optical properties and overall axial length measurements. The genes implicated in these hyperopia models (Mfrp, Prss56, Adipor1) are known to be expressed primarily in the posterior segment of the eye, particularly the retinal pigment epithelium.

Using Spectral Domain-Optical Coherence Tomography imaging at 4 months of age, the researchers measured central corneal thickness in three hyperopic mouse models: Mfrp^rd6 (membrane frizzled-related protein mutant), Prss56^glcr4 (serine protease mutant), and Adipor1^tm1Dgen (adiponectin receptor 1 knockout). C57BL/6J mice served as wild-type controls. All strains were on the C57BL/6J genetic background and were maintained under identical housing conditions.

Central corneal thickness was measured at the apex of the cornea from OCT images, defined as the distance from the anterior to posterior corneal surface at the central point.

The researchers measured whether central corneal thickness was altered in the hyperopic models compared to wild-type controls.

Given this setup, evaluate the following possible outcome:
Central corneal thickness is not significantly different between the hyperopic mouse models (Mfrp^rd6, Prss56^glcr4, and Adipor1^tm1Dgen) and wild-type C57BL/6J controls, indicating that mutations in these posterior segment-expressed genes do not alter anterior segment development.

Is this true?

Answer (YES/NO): YES